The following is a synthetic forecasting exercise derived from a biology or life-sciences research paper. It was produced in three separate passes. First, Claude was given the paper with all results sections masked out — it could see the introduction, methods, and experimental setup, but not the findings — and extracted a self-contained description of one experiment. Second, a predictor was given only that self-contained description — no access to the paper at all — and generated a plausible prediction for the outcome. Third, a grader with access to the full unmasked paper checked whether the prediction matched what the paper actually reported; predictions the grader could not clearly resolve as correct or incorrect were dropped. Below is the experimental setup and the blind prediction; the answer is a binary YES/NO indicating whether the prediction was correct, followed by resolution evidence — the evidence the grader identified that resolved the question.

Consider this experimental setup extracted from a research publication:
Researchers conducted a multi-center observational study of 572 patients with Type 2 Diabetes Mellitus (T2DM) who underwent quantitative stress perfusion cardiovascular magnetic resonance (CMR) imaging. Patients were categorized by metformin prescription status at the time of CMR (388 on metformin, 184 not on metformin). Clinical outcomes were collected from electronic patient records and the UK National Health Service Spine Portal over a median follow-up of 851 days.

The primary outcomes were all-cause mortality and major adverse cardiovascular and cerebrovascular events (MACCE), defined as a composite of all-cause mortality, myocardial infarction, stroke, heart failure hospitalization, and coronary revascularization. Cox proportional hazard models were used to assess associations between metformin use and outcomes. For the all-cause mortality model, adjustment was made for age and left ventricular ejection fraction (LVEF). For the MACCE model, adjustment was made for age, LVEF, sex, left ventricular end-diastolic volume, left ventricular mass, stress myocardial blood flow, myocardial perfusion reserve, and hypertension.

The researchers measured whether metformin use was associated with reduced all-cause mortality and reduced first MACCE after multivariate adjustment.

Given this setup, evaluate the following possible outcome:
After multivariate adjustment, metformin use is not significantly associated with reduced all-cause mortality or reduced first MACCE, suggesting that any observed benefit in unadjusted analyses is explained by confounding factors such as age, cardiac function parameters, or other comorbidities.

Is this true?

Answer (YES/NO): NO